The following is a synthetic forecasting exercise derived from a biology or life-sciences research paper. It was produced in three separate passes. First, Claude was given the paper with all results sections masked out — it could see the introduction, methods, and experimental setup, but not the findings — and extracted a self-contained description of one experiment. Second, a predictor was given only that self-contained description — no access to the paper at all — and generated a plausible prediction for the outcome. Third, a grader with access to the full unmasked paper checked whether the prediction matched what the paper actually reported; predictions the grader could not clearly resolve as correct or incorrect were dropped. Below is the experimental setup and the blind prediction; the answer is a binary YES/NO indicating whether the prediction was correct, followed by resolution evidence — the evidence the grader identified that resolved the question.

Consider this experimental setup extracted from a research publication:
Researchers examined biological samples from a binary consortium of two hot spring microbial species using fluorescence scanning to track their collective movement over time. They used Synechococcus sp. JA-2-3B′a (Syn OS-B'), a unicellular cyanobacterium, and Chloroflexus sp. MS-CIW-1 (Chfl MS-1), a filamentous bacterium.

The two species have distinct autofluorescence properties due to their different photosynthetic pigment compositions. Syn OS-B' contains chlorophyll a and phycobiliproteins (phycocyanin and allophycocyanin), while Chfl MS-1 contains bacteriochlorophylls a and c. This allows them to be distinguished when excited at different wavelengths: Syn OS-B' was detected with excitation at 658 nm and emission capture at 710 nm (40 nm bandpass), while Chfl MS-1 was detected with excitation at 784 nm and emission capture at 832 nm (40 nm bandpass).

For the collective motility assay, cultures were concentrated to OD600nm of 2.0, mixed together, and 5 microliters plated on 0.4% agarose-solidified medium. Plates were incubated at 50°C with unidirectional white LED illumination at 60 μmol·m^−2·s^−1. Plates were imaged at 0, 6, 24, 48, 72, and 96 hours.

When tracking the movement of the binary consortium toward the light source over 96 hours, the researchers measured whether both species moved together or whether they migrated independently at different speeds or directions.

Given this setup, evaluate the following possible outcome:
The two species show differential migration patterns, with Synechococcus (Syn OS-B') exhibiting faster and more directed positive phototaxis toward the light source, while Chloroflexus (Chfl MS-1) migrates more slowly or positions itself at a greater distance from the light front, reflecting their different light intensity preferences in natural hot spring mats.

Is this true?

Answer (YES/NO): NO